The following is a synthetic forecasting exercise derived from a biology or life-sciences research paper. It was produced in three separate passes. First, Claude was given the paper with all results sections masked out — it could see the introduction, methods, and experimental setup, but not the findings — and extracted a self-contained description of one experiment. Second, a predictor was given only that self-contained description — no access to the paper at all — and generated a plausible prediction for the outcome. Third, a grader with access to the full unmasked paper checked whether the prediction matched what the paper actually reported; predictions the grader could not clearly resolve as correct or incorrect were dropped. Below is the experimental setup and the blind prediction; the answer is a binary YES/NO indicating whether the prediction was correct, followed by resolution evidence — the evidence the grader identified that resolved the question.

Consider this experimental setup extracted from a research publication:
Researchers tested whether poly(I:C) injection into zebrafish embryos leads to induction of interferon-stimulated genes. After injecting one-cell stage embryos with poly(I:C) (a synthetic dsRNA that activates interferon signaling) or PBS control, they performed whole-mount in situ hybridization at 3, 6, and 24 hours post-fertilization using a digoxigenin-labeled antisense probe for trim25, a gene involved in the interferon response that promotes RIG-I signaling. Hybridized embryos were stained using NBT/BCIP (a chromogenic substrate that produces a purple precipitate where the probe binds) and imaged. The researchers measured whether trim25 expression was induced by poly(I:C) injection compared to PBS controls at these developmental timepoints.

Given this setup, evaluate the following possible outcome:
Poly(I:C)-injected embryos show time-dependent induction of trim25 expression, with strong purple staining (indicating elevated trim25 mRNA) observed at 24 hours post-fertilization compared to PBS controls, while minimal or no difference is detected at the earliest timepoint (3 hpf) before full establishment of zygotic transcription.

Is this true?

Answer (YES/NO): YES